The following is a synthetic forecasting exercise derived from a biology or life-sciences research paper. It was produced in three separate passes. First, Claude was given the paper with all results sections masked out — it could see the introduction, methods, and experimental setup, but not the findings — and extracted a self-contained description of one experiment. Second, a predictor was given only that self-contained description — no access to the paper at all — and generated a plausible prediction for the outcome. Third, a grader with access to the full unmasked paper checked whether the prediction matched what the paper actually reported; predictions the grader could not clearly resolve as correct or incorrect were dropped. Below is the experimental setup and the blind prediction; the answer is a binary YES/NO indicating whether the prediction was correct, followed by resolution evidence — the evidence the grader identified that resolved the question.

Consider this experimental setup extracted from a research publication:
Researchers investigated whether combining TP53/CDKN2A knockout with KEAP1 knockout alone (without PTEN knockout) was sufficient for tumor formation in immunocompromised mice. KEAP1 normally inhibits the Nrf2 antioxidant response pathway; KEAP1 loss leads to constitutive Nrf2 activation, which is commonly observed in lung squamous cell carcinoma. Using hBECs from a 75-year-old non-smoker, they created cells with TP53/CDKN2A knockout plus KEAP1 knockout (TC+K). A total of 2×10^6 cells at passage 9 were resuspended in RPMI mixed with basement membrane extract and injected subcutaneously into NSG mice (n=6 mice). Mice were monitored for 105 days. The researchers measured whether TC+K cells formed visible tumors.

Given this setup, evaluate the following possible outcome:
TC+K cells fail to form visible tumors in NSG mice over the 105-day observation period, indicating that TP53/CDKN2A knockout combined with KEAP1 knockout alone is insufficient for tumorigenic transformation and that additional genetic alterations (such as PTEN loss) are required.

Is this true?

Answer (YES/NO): NO